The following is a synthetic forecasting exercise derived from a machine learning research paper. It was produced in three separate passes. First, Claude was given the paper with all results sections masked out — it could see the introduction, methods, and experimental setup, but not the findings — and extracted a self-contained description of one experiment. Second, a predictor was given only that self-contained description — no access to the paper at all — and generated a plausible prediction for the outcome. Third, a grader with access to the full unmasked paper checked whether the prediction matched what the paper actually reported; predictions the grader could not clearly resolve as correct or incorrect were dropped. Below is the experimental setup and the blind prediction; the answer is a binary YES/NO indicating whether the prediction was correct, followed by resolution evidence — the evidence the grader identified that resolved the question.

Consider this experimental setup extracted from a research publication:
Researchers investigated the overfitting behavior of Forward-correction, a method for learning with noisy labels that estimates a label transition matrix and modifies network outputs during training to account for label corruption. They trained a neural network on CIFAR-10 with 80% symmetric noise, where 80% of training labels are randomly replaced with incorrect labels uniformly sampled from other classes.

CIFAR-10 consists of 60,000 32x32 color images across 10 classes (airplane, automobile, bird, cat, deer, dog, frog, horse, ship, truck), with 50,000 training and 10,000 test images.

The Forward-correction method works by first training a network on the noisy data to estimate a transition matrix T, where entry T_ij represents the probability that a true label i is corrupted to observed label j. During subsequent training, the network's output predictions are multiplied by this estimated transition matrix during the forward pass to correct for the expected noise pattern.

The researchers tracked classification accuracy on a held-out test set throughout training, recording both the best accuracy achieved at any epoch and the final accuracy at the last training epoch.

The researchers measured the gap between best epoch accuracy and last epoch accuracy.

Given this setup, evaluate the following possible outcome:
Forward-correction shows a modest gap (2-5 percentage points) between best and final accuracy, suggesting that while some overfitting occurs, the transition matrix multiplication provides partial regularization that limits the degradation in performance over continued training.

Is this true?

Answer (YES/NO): NO